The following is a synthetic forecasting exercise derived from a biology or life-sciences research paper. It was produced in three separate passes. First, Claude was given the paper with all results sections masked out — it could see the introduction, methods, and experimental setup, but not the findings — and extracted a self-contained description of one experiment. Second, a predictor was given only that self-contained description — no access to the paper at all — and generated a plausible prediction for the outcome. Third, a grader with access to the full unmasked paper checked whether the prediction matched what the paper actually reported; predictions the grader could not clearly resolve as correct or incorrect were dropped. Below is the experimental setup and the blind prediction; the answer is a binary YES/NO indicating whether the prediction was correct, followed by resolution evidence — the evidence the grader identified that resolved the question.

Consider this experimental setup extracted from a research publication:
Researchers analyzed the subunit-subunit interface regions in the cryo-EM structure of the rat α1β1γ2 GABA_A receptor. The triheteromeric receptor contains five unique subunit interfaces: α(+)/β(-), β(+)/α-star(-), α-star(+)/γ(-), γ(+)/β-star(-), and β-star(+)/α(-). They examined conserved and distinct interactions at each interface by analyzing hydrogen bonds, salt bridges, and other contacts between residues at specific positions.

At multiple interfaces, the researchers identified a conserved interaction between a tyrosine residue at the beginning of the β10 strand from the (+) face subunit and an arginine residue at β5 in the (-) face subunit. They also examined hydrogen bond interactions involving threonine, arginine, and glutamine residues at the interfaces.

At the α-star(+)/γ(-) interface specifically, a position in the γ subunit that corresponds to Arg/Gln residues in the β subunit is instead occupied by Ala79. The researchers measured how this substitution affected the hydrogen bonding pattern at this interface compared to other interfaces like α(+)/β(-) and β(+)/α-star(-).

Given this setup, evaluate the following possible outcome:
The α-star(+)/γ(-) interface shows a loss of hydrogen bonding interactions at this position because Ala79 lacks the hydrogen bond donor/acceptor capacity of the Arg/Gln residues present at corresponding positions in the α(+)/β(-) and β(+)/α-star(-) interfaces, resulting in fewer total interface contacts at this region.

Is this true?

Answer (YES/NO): YES